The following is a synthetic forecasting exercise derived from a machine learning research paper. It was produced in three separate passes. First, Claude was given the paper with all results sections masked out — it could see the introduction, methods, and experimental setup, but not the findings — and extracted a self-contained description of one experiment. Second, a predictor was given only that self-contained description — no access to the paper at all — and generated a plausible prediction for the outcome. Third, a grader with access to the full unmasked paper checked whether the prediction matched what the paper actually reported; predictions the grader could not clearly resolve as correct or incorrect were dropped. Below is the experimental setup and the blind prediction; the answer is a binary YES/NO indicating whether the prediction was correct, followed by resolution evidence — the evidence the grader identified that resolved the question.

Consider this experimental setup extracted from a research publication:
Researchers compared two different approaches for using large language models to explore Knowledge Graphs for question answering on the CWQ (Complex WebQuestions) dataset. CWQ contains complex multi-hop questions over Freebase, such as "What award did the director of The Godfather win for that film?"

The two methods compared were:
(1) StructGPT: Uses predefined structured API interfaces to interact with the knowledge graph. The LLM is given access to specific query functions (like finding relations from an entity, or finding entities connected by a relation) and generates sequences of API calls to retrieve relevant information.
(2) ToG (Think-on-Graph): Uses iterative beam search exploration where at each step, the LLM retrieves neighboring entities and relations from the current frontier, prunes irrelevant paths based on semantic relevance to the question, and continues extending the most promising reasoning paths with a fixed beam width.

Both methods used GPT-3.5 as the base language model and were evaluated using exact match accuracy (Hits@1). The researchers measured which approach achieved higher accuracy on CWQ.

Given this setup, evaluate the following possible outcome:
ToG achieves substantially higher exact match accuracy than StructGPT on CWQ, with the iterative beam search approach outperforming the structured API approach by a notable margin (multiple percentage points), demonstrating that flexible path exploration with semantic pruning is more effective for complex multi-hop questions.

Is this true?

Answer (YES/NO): NO